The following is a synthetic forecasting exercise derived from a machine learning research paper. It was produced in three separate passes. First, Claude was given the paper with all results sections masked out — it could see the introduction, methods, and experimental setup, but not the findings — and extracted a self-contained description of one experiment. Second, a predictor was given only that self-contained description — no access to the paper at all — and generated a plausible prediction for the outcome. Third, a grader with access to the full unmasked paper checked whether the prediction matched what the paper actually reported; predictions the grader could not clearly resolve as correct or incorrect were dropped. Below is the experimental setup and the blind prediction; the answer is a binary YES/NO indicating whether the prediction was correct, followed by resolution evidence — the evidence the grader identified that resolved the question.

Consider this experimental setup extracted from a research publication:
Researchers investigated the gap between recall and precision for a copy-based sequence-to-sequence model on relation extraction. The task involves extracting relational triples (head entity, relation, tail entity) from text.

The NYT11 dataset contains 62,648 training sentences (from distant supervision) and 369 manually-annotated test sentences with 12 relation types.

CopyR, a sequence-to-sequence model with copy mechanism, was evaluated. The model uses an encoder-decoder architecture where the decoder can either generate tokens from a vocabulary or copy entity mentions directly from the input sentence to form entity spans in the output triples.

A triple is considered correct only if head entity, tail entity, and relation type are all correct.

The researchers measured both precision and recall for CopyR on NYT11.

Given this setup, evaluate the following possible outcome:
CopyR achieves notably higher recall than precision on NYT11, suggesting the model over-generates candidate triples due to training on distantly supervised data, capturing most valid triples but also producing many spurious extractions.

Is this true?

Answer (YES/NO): YES